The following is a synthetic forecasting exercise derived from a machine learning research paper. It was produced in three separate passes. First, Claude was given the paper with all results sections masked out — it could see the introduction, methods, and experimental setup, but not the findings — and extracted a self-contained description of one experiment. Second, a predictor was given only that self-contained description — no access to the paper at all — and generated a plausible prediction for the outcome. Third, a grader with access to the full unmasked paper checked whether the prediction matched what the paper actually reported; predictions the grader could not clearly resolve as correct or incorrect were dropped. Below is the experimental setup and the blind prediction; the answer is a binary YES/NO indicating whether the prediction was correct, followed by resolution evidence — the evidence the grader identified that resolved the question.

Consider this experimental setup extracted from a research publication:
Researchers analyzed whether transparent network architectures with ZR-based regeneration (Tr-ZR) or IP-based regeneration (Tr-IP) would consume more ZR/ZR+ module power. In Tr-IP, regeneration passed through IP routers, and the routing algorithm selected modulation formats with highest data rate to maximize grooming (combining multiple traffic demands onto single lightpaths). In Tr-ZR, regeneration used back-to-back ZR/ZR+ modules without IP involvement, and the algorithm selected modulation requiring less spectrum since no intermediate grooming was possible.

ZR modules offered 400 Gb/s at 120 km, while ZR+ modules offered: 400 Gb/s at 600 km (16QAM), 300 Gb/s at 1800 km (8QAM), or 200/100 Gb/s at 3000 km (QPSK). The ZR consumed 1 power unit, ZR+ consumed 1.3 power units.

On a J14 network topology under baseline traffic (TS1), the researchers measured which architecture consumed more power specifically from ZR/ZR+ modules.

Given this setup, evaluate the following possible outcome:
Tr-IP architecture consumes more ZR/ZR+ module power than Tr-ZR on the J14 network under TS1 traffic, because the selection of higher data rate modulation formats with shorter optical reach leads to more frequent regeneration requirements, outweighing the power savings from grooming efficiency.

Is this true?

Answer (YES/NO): NO